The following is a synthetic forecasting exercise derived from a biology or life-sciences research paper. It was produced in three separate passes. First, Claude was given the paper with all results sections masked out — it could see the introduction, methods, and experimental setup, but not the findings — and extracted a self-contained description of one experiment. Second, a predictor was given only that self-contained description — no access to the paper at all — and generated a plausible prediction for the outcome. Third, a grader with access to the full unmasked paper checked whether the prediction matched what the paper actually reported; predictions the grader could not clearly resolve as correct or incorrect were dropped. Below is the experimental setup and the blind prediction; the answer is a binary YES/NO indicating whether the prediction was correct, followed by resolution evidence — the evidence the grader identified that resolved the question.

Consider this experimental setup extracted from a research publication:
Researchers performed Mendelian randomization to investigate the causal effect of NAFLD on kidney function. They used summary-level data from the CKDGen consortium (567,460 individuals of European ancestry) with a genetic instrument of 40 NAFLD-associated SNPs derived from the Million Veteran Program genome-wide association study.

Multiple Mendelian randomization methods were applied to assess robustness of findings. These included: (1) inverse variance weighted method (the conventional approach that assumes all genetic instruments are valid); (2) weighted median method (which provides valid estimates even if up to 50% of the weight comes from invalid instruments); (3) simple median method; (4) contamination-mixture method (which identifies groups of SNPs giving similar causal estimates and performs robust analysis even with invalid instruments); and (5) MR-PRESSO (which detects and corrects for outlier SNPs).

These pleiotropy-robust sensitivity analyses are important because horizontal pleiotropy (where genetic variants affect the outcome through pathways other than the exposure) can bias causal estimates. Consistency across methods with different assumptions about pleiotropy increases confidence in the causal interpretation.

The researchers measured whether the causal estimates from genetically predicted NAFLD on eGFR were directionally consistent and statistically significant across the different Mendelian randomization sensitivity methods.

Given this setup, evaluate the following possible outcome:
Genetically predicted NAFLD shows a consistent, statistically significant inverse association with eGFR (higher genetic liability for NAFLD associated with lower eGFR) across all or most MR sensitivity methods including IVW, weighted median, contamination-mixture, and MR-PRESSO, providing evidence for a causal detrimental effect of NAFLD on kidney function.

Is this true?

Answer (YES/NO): YES